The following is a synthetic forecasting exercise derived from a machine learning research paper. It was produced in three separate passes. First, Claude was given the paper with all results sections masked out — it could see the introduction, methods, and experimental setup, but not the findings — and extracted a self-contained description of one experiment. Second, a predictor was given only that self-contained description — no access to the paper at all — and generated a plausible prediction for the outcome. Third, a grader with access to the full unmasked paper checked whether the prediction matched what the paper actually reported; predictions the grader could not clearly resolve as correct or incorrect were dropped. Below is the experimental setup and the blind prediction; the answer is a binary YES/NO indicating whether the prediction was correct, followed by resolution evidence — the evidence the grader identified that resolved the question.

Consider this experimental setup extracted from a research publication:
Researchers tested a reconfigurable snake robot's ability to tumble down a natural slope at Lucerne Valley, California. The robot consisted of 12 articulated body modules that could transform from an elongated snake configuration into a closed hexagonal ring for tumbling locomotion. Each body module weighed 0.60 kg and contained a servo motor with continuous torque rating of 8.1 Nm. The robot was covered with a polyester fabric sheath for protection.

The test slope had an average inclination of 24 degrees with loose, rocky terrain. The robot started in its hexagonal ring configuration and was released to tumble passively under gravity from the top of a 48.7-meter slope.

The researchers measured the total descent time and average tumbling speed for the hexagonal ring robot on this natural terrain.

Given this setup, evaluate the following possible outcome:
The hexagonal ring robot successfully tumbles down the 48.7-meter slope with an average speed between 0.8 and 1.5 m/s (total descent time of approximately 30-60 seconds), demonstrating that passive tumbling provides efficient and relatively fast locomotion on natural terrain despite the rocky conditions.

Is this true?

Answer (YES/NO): NO